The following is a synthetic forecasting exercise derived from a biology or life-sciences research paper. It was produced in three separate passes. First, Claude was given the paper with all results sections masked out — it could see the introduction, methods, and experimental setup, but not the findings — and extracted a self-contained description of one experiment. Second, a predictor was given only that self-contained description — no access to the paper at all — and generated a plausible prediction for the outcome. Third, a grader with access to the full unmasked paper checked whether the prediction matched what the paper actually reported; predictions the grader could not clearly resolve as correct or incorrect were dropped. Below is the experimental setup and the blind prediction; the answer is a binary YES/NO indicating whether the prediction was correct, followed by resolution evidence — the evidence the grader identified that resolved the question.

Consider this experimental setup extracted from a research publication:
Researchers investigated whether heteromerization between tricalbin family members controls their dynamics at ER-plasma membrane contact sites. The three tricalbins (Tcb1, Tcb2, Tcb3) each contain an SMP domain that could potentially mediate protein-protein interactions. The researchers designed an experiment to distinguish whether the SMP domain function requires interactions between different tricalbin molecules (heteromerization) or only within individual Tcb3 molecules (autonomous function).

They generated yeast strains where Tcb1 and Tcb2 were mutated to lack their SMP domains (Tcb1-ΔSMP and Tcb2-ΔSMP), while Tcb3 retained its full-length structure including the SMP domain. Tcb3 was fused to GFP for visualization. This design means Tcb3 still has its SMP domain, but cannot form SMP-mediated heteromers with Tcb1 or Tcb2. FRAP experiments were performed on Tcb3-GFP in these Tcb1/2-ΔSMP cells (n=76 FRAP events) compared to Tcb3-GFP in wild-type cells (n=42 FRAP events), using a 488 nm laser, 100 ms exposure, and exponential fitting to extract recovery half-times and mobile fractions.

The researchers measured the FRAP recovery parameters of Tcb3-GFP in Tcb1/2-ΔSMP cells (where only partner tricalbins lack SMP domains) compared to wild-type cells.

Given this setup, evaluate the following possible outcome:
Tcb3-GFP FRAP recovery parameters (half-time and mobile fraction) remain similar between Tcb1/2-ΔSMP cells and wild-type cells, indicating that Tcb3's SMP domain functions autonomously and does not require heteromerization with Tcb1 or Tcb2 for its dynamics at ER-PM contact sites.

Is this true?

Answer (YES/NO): NO